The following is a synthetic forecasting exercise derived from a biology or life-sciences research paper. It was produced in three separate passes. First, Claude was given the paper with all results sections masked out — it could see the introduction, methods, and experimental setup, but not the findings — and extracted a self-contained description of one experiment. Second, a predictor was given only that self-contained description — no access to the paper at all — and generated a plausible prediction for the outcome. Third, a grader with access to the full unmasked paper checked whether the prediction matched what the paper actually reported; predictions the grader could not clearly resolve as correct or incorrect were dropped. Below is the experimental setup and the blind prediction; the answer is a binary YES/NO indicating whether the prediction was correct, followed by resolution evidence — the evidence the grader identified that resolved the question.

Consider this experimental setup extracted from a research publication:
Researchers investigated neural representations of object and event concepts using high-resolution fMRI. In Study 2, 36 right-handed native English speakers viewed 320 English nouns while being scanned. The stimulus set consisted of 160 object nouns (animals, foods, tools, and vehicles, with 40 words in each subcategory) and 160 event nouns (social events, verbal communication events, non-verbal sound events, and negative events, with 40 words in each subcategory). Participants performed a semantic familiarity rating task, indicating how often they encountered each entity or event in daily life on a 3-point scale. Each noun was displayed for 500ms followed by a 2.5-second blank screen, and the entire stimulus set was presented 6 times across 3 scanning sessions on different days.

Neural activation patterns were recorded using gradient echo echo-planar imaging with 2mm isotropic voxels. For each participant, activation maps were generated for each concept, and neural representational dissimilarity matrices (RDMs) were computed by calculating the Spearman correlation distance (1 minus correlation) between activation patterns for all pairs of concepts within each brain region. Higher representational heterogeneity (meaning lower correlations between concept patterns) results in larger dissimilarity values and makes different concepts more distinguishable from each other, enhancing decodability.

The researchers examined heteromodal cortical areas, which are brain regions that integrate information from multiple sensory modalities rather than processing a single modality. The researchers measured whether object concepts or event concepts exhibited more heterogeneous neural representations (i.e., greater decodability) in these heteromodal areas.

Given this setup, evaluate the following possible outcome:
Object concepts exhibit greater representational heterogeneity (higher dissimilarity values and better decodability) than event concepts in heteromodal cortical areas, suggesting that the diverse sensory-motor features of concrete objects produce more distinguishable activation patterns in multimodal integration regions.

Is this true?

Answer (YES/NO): NO